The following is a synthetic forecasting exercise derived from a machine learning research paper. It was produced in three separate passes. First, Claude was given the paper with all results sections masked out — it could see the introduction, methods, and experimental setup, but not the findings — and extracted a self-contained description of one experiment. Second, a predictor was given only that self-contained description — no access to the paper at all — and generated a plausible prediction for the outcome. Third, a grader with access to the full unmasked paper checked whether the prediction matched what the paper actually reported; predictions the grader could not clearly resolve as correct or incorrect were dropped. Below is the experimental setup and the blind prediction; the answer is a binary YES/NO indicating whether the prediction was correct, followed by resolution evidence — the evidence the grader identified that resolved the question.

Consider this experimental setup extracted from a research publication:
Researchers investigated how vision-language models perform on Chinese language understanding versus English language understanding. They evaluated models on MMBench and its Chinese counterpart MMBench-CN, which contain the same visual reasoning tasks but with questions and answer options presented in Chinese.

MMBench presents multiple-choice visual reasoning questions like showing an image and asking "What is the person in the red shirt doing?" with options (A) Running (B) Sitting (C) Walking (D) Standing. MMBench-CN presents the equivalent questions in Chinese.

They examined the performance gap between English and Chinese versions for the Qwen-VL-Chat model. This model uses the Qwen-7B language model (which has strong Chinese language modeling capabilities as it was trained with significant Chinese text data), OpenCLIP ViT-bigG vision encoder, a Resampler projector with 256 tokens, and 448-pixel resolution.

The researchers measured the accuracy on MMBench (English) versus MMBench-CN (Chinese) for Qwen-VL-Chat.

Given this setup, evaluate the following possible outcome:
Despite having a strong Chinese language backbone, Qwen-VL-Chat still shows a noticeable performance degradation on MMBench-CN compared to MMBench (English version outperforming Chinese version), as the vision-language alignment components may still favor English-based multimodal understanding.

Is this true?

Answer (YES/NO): YES